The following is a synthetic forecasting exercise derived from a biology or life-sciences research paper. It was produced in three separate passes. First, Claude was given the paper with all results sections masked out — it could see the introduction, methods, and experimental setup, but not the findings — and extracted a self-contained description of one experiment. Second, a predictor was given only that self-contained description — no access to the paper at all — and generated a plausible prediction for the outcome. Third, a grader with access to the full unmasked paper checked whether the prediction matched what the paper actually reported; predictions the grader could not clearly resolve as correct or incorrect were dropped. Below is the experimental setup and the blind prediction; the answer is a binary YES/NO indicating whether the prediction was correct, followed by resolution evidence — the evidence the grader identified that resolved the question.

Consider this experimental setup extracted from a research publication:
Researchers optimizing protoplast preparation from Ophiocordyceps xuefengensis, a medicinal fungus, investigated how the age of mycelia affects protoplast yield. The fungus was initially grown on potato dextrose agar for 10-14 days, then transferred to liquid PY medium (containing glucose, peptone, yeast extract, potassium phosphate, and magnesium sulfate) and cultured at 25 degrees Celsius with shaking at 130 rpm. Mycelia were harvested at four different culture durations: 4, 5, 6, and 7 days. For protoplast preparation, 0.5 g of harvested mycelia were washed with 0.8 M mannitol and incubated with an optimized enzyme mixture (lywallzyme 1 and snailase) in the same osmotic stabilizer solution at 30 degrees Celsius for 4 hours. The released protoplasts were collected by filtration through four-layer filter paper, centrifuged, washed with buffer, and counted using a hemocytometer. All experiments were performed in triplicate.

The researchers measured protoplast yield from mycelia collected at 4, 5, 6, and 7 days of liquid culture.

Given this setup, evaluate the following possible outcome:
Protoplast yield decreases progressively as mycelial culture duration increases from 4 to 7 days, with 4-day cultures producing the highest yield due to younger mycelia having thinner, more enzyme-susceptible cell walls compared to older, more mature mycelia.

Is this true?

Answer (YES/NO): YES